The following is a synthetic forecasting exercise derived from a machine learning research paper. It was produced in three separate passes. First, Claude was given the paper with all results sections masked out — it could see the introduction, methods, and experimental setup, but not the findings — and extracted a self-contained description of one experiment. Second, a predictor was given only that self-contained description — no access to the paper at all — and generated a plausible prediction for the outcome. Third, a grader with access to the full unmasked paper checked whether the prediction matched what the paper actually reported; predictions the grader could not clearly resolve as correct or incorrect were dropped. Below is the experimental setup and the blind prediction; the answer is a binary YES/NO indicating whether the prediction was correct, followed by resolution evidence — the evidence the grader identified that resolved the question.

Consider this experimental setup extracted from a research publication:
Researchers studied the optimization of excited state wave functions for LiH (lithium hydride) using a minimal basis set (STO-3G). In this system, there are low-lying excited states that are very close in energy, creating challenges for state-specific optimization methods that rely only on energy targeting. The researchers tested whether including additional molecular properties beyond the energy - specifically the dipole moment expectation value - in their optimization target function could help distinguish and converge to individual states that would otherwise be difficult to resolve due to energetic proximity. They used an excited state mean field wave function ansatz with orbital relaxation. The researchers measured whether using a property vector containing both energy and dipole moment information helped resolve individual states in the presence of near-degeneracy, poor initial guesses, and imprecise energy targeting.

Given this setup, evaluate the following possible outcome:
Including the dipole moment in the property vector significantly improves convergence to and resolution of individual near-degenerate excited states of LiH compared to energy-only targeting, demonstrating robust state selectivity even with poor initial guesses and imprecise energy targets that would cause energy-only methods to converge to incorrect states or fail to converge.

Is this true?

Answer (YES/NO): NO